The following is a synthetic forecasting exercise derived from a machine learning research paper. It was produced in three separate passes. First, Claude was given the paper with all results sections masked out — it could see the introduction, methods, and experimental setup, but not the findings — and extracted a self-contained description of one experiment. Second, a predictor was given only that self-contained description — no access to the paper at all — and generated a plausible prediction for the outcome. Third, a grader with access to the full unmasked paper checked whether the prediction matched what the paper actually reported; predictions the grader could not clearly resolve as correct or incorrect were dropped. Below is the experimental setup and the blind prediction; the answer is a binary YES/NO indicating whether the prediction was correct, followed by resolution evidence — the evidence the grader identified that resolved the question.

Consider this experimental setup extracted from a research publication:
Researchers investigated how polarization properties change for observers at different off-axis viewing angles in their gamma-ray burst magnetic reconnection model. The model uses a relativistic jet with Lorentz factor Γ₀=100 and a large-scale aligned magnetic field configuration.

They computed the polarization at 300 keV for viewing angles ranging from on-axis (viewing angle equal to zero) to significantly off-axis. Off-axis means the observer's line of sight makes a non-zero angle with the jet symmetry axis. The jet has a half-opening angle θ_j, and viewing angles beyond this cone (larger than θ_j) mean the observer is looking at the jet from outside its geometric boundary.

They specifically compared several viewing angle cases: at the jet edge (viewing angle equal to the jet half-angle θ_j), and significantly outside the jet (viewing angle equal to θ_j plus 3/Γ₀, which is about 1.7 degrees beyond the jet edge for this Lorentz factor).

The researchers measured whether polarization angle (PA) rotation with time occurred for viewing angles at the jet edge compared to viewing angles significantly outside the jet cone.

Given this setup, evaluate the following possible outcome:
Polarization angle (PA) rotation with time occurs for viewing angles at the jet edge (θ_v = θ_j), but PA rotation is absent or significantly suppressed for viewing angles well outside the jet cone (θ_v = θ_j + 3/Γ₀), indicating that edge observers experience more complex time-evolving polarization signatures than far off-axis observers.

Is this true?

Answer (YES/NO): YES